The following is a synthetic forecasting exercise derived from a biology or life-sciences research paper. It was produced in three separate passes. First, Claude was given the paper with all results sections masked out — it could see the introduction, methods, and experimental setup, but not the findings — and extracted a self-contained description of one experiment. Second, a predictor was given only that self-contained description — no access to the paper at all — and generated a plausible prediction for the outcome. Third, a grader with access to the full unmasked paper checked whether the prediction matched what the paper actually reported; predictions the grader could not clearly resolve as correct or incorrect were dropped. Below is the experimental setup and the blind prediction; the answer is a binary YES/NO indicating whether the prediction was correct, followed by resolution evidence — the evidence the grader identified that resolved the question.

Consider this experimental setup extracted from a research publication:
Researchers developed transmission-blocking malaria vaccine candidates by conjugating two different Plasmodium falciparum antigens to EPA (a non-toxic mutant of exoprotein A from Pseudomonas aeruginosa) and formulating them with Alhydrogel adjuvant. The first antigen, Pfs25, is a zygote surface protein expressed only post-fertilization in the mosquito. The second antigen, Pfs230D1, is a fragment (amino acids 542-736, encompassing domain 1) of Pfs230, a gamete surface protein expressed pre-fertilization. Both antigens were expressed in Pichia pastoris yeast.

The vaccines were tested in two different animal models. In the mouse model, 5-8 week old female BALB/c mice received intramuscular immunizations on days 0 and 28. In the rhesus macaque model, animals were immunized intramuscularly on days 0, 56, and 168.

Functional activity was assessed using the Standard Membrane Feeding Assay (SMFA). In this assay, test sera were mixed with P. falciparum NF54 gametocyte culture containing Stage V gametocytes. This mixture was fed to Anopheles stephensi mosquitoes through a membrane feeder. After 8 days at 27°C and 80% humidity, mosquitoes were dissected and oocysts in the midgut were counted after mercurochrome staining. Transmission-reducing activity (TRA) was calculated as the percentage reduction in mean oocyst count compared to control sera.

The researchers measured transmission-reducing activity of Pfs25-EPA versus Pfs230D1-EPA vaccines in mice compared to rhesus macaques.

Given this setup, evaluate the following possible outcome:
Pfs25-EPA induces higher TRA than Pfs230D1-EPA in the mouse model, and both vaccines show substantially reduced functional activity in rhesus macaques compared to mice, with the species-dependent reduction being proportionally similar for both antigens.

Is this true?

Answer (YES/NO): NO